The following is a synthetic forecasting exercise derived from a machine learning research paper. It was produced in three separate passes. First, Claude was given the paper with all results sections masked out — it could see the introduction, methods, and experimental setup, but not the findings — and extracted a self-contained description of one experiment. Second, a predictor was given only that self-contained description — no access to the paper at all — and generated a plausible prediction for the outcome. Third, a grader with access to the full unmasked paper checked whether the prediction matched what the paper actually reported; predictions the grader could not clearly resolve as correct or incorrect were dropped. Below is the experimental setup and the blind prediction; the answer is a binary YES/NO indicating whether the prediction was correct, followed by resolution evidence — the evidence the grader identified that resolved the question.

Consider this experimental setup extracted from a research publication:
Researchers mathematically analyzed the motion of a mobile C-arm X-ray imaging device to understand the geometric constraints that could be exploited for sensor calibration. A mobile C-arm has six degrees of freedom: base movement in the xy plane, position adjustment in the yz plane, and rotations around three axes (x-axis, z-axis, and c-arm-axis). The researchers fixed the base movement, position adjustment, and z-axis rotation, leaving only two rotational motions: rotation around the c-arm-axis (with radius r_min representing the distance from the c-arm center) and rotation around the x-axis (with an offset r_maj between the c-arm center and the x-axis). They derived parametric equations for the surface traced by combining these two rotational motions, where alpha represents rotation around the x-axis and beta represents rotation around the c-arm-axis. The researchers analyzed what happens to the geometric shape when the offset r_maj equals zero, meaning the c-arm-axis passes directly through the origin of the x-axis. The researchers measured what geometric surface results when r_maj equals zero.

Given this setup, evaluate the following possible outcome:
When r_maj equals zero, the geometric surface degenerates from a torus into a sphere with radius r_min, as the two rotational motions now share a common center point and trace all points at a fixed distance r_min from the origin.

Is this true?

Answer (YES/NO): YES